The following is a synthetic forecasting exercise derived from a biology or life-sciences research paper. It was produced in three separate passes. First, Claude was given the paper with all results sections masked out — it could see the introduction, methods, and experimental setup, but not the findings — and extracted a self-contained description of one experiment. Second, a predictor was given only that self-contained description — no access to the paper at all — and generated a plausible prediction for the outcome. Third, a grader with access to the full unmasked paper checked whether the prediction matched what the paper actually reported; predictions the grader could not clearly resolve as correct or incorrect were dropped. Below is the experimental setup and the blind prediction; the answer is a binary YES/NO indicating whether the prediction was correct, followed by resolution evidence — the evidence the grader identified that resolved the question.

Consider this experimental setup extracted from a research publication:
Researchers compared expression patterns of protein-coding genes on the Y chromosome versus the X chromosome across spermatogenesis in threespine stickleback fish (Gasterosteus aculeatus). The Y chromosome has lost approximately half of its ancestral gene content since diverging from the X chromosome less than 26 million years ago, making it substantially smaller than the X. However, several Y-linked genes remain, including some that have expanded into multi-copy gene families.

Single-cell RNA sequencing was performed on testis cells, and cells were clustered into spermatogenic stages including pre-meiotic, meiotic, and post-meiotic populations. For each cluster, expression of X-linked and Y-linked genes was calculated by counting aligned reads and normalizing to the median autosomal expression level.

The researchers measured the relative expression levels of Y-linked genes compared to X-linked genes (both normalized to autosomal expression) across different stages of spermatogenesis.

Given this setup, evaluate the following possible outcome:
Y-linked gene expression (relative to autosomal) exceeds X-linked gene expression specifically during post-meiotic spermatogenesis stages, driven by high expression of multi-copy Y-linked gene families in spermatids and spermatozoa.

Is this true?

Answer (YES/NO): NO